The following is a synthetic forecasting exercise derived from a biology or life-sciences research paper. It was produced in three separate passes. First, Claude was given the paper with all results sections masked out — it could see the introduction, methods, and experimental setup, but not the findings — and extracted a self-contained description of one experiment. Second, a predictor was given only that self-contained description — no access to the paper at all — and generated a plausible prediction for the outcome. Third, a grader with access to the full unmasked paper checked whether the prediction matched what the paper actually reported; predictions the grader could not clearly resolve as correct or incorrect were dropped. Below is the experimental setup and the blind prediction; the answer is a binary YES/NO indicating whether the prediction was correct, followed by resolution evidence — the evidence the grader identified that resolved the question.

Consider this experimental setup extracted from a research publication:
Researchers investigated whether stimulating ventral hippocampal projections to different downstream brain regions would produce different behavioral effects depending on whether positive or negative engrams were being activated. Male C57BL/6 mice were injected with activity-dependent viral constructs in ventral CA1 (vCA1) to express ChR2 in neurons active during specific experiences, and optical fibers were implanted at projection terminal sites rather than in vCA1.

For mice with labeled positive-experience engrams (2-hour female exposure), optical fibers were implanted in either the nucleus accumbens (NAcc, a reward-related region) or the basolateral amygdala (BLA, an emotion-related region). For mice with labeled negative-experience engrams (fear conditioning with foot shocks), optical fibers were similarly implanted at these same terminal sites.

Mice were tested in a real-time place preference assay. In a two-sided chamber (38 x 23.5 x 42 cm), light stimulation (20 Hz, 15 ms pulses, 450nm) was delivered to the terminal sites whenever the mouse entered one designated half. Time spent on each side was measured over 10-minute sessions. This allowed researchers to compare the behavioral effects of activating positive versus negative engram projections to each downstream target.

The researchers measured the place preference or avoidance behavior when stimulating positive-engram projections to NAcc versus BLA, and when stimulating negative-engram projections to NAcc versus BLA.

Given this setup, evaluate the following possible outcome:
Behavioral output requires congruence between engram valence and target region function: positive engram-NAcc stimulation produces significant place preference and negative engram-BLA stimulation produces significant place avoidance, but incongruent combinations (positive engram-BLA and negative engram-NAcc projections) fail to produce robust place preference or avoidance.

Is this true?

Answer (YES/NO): NO